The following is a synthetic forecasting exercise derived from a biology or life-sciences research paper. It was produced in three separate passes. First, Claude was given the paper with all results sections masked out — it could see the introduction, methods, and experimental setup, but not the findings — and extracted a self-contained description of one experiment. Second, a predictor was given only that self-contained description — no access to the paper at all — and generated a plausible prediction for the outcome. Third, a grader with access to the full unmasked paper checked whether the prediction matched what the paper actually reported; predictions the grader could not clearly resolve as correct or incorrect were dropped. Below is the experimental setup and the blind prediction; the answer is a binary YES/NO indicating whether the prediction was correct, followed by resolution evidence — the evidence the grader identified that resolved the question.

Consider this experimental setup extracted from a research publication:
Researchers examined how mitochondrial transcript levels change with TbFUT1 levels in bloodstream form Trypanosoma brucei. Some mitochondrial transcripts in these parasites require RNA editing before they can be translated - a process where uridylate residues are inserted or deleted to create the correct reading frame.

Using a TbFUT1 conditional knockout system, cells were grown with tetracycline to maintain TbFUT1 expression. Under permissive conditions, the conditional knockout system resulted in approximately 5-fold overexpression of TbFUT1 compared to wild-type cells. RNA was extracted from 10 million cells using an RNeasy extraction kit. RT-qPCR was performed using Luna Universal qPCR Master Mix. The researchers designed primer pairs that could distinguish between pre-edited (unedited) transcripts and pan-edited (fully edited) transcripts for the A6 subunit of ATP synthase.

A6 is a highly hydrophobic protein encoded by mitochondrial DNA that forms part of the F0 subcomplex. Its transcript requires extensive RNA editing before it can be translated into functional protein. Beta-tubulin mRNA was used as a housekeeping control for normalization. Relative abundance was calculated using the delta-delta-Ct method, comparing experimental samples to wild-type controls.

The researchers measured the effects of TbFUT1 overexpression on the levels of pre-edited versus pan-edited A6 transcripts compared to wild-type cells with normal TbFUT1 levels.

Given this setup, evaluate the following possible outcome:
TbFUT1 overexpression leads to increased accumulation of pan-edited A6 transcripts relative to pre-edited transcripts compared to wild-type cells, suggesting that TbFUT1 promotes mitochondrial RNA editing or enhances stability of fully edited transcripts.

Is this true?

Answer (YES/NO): NO